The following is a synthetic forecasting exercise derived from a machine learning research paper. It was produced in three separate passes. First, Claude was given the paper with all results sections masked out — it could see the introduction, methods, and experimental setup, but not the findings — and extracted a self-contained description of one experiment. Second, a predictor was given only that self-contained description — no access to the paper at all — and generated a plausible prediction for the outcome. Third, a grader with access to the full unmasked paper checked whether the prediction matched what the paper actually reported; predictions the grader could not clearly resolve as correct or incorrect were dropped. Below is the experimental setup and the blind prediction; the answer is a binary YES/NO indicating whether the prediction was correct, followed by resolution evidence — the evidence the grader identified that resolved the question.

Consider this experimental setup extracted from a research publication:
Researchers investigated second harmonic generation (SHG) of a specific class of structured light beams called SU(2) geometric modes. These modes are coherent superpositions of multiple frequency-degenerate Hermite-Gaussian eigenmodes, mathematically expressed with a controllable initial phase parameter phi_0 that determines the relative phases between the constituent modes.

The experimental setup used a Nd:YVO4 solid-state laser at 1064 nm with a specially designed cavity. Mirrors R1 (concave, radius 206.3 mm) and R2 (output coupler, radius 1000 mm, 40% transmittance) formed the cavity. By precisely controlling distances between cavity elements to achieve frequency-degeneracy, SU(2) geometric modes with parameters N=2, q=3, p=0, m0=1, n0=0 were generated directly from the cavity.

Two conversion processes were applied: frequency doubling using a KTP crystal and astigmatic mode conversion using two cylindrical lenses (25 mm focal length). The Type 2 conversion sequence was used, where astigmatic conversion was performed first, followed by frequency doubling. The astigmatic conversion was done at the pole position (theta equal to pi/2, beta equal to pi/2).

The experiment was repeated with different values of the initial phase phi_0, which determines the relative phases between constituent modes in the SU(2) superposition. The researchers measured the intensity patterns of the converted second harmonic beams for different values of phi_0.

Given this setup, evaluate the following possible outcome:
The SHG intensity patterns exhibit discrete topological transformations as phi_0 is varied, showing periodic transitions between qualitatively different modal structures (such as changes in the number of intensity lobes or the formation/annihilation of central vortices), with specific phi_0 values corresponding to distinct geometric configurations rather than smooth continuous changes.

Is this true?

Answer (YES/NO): NO